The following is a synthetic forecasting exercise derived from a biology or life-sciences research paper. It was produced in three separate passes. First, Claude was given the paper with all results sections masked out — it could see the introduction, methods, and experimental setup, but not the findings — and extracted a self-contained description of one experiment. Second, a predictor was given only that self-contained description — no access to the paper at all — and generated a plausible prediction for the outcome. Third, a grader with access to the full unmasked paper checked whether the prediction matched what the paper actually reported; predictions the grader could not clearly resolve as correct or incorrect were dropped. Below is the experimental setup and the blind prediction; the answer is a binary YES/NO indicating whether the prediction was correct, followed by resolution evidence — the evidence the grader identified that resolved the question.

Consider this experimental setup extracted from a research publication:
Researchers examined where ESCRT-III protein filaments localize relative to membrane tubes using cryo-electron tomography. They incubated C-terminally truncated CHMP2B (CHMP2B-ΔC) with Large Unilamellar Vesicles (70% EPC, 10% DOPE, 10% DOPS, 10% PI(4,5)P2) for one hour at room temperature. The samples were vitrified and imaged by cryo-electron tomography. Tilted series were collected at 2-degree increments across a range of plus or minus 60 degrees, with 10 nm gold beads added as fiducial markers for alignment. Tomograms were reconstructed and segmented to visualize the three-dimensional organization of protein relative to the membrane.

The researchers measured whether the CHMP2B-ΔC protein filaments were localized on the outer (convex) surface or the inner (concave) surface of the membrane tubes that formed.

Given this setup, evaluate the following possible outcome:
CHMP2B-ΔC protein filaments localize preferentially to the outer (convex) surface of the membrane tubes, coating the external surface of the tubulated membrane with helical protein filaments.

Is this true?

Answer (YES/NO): YES